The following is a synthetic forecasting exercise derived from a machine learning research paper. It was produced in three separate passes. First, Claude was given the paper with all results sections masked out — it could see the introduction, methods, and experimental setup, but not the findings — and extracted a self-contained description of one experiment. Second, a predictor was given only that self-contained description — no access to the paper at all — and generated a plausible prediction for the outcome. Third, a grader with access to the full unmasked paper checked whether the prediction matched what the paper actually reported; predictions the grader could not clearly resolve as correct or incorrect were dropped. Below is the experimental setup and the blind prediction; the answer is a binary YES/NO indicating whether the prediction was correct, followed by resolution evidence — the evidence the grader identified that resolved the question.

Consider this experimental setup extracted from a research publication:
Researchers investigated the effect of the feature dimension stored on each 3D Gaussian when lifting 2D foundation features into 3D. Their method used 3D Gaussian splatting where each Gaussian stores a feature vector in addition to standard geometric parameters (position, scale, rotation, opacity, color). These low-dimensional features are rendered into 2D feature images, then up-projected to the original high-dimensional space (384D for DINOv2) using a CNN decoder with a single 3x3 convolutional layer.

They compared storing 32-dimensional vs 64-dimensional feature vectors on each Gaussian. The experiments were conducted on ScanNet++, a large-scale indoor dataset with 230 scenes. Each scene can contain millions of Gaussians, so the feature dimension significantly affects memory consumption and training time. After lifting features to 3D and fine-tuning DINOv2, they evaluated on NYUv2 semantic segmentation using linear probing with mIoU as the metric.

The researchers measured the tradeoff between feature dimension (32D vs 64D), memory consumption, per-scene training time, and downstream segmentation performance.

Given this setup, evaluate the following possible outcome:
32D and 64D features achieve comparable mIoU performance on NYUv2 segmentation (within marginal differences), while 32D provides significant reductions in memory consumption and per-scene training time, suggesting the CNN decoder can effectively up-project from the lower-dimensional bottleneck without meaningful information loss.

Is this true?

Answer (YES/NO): NO